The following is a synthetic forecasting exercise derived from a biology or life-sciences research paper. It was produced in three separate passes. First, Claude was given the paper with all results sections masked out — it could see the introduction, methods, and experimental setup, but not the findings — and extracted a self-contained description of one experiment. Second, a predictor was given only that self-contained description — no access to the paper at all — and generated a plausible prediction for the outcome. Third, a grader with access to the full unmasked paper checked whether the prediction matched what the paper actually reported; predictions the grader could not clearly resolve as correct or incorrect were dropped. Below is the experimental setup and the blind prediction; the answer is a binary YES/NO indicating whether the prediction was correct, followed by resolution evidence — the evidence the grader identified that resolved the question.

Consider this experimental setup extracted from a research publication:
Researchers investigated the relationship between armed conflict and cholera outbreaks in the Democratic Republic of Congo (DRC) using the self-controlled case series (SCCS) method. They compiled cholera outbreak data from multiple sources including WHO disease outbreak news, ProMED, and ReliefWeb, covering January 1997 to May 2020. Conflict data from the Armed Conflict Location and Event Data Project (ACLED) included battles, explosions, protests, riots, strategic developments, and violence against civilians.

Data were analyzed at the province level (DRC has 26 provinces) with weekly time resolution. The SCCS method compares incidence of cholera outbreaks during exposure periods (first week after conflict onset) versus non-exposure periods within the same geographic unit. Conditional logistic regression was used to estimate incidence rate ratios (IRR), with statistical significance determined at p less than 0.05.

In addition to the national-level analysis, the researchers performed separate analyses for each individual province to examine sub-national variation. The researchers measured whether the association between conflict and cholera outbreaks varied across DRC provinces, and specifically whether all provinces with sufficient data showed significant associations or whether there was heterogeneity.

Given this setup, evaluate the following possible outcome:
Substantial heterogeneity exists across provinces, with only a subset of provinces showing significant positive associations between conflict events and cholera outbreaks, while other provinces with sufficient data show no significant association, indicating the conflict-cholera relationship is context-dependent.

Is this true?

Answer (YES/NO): YES